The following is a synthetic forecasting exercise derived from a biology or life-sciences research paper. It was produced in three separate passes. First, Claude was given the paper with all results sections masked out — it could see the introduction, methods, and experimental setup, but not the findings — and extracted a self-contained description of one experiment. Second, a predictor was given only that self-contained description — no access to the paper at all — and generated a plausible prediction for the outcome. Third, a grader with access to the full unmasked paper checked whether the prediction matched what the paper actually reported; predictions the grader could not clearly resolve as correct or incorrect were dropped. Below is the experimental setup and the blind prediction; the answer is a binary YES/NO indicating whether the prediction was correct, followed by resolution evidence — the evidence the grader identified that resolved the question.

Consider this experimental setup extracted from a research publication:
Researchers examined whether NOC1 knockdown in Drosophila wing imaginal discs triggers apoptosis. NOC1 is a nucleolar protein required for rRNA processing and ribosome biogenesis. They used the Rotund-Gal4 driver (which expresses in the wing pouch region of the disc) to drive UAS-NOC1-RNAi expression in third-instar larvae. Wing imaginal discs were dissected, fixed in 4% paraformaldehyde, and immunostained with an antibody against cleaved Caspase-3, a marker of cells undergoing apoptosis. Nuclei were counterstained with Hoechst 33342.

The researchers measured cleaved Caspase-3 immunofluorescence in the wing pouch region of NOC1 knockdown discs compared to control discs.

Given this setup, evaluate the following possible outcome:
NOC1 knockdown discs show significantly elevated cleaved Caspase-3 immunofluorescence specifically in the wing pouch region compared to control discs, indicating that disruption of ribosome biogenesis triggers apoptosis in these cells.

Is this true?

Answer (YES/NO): YES